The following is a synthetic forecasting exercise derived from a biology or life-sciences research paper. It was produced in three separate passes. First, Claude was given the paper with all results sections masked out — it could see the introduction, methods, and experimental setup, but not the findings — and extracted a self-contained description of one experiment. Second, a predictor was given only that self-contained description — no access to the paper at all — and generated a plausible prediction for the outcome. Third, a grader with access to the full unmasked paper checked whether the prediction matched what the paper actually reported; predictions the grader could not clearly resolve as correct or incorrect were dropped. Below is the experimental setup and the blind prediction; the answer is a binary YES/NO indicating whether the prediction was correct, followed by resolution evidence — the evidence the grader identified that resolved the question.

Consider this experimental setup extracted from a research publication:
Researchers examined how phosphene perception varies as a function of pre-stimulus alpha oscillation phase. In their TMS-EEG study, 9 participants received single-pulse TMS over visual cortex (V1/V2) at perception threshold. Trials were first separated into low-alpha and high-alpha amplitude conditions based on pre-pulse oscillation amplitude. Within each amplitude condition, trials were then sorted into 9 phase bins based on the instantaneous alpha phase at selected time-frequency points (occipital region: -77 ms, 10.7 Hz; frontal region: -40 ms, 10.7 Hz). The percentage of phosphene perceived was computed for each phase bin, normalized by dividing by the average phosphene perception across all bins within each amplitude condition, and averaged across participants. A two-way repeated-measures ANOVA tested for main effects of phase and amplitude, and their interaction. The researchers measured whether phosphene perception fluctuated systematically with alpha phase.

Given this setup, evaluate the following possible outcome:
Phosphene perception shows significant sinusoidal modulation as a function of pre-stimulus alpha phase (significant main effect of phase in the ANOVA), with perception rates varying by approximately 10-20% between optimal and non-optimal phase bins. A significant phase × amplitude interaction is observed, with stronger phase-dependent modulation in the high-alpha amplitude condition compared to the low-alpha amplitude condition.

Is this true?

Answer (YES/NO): NO